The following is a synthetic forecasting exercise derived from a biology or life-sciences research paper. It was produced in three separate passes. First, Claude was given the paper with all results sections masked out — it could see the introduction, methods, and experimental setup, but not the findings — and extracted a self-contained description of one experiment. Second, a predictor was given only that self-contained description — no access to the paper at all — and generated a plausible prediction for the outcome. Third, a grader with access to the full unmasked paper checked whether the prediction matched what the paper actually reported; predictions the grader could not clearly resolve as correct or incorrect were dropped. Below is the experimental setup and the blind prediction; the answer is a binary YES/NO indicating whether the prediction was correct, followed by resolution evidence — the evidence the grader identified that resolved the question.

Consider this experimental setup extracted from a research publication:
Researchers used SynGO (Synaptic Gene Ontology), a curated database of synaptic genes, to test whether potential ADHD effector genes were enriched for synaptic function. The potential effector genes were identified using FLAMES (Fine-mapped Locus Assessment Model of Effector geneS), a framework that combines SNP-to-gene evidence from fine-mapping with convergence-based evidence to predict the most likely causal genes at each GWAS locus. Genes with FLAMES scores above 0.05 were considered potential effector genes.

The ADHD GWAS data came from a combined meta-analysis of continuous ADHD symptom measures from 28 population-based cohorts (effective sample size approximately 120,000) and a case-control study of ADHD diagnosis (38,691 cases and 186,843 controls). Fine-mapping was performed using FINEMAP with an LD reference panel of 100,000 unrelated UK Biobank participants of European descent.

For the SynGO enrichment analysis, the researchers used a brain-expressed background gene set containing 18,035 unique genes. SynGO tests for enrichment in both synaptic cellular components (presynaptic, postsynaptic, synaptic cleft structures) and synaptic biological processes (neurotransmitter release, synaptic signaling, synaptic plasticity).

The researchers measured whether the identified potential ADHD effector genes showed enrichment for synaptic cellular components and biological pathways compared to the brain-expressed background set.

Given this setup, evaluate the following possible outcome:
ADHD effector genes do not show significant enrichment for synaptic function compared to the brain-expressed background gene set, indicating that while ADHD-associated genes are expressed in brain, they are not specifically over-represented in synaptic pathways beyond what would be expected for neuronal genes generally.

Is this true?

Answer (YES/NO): NO